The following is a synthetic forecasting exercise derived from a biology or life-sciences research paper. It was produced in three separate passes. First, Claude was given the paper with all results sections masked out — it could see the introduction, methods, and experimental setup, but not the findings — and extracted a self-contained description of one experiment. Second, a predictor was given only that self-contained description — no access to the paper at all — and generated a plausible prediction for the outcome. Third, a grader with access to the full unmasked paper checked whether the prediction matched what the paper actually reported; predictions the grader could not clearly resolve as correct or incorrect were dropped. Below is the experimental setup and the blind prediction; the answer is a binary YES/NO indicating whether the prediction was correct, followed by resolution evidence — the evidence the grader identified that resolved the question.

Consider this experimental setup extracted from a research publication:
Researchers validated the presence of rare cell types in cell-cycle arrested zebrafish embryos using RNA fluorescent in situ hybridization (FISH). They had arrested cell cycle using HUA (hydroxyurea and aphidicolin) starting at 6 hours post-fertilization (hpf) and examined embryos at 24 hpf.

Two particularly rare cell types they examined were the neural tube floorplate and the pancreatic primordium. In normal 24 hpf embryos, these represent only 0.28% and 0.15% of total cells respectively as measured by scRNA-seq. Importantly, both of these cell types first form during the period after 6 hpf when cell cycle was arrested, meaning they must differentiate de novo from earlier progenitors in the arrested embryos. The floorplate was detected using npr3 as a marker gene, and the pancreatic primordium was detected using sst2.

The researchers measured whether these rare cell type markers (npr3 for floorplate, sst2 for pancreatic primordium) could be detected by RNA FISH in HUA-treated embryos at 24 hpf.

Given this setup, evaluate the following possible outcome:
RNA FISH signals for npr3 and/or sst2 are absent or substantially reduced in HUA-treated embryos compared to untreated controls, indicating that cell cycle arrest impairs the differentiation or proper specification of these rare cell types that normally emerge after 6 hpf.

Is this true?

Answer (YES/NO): NO